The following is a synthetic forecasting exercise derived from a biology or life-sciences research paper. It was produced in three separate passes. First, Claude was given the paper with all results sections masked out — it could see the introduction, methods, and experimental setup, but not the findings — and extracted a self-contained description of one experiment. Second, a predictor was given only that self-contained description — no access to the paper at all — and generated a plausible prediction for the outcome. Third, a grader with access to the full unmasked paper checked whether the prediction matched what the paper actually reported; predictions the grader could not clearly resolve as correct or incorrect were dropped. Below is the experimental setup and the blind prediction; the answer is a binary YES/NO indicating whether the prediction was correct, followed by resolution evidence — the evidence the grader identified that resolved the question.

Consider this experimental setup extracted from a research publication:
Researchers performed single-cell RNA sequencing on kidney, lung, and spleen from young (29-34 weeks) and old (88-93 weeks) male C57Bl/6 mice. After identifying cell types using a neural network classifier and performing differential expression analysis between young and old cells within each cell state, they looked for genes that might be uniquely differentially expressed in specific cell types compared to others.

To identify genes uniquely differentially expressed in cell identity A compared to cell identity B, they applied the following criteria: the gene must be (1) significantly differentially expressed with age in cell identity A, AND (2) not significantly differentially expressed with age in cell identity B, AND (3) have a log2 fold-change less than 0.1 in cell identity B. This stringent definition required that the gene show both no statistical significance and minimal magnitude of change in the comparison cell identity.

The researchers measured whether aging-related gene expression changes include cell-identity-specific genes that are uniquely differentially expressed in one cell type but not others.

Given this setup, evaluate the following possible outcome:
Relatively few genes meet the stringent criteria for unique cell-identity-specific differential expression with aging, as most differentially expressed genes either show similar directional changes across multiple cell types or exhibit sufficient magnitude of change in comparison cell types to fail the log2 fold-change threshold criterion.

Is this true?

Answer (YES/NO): NO